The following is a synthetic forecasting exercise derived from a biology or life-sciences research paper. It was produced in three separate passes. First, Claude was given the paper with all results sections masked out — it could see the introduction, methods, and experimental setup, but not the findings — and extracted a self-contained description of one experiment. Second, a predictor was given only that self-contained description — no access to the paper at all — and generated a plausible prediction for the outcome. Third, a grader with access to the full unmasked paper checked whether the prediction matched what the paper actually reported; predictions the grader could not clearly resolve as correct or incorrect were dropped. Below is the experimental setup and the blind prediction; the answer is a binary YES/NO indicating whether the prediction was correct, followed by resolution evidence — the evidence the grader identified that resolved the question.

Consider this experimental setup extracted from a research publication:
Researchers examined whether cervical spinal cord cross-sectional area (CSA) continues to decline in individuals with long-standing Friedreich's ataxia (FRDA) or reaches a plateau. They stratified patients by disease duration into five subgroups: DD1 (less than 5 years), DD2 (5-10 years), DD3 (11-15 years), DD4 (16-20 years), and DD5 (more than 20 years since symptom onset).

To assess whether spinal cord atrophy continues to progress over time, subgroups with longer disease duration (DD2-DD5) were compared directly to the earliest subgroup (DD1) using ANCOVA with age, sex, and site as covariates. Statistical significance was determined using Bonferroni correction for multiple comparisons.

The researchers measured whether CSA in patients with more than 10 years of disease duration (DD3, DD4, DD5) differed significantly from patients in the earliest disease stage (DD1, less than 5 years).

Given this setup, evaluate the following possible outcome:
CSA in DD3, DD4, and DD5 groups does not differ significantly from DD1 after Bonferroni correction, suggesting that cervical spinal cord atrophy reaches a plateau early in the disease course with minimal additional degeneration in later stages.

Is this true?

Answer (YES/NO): NO